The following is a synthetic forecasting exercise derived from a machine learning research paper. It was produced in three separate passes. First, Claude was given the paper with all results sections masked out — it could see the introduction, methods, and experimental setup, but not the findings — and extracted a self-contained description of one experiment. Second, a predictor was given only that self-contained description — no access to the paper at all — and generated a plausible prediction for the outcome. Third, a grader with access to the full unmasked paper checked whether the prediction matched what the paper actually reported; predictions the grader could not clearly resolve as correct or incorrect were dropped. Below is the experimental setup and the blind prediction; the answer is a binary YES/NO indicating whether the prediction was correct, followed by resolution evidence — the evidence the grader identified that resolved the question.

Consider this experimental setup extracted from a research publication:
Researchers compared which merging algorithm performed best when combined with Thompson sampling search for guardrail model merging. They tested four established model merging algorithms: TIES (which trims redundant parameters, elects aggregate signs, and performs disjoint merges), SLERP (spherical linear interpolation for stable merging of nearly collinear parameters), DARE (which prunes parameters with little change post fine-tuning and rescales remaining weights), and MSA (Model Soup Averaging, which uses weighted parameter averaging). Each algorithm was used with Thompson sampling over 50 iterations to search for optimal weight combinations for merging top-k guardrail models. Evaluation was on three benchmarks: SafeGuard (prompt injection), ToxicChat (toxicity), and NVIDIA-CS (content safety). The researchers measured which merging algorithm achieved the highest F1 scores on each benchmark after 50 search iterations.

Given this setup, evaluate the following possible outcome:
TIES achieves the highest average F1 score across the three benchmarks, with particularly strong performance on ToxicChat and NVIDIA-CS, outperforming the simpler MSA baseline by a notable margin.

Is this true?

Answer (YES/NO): NO